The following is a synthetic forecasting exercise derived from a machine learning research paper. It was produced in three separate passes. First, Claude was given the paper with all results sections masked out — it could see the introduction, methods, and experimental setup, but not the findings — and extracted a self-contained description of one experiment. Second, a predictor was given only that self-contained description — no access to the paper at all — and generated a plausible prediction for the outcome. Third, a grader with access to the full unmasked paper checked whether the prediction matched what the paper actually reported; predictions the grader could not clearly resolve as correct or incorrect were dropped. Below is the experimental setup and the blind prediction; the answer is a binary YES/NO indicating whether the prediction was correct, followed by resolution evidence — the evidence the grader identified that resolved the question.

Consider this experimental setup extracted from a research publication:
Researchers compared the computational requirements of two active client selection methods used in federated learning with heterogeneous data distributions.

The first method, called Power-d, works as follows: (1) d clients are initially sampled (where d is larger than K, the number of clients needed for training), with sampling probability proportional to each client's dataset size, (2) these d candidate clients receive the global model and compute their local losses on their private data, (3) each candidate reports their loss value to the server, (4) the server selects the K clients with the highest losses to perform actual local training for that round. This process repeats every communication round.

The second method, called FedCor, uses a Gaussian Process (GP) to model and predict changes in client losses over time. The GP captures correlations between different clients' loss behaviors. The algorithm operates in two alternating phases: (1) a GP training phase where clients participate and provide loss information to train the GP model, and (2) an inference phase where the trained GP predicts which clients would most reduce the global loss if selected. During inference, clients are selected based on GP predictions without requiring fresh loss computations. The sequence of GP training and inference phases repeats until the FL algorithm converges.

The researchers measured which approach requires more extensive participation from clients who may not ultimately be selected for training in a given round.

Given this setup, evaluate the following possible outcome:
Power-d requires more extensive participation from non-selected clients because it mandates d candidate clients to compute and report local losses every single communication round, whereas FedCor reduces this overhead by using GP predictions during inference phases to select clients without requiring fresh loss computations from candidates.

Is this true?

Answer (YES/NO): NO